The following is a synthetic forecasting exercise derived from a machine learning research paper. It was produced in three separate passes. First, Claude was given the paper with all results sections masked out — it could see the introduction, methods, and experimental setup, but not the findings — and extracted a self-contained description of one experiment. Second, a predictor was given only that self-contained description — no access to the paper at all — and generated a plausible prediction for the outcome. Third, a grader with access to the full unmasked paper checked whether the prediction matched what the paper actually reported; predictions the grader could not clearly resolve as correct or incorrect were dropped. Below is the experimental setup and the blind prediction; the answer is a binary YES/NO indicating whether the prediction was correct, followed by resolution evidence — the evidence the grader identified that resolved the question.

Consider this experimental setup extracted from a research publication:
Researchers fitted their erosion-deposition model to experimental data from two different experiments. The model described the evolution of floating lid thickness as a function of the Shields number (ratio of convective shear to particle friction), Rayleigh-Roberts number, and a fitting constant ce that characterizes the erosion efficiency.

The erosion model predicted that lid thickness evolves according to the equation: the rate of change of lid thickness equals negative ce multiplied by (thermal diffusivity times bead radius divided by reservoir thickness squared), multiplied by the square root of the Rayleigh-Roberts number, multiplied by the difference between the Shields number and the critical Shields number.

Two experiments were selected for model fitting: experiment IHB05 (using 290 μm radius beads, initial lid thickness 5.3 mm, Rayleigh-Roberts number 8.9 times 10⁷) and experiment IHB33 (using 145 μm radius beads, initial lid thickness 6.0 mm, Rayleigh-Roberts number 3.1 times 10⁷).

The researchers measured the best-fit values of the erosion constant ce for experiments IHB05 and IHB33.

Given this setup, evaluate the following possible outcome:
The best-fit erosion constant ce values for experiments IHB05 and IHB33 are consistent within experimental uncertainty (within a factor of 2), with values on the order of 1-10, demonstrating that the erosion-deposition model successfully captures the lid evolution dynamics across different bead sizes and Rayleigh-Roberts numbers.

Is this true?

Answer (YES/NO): NO